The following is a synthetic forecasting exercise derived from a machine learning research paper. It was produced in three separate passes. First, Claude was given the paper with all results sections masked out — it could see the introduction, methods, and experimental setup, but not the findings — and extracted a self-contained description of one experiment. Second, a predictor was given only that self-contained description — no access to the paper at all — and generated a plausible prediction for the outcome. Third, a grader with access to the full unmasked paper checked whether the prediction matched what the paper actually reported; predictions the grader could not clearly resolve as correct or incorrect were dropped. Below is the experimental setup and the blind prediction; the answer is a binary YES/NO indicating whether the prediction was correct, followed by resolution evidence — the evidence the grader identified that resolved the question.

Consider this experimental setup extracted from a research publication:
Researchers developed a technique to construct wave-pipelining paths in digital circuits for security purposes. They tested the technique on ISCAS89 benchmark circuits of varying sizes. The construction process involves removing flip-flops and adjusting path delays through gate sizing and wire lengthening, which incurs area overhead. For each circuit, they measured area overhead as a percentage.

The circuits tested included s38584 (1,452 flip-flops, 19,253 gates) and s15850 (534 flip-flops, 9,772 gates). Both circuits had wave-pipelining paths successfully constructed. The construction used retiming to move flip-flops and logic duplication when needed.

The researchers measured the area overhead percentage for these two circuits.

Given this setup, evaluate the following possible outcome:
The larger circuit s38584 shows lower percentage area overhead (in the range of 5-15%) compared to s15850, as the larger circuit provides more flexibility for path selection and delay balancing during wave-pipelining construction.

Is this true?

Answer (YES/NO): NO